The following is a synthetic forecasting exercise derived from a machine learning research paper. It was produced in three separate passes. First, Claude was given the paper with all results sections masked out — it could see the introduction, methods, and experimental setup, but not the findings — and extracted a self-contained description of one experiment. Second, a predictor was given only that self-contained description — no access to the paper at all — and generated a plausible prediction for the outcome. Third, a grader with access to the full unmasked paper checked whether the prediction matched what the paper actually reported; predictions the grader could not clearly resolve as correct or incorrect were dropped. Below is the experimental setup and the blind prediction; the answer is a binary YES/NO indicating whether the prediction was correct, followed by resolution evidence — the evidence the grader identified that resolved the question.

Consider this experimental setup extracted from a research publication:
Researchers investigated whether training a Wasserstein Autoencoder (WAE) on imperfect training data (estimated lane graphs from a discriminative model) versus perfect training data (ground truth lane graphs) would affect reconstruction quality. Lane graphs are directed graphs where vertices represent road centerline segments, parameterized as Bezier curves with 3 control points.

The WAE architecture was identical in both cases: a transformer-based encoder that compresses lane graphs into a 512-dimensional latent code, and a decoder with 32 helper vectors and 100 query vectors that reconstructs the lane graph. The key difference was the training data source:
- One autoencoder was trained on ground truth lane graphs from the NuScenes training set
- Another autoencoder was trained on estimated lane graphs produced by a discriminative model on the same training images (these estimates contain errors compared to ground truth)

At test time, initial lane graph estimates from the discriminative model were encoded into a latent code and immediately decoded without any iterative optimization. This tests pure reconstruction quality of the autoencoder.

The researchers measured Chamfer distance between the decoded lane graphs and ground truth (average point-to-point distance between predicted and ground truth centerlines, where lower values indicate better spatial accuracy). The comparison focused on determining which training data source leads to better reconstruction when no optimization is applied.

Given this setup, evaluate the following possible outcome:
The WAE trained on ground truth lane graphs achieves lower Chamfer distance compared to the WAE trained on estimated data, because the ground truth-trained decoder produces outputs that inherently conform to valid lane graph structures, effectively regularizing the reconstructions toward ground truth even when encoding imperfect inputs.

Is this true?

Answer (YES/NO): NO